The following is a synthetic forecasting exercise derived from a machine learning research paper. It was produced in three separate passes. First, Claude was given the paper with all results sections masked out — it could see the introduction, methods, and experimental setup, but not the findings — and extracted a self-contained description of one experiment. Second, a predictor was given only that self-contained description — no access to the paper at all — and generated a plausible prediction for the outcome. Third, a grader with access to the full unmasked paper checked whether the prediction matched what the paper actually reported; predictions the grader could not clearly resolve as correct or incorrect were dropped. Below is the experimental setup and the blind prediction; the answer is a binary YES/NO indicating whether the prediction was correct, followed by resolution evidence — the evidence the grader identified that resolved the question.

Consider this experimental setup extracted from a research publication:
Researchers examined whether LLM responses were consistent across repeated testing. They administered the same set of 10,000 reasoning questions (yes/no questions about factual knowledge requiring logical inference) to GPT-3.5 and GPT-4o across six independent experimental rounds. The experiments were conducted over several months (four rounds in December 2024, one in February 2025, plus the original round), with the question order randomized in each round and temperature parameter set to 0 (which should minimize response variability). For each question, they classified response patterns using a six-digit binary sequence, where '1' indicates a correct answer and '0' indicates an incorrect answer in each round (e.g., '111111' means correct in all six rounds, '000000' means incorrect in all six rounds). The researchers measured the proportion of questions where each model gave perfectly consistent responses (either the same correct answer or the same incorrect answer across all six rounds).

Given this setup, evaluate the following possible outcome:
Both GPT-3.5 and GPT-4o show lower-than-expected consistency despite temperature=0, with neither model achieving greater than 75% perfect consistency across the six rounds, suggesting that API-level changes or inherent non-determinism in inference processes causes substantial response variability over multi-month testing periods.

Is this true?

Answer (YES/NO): NO